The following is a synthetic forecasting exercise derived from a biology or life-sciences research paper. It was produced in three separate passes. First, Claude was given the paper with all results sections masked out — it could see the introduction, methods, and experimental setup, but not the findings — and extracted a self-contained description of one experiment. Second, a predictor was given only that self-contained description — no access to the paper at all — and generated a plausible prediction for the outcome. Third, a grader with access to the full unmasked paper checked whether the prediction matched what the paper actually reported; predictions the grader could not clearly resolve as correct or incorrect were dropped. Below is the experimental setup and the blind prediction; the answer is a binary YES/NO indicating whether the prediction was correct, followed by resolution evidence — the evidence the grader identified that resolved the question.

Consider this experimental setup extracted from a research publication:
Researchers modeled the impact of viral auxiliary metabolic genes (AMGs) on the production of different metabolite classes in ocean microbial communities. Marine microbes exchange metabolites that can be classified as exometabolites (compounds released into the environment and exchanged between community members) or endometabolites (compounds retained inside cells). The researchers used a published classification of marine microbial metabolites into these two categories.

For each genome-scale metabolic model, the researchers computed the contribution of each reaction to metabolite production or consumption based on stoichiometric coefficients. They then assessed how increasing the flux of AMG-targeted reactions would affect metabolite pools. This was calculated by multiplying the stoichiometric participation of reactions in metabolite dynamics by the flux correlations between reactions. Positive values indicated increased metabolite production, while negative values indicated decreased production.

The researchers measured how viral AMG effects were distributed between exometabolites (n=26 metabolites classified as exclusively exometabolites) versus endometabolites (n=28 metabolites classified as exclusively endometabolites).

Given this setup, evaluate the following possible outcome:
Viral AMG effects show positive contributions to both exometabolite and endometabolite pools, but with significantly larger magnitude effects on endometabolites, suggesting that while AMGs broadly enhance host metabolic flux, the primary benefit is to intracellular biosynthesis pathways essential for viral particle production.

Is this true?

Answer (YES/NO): NO